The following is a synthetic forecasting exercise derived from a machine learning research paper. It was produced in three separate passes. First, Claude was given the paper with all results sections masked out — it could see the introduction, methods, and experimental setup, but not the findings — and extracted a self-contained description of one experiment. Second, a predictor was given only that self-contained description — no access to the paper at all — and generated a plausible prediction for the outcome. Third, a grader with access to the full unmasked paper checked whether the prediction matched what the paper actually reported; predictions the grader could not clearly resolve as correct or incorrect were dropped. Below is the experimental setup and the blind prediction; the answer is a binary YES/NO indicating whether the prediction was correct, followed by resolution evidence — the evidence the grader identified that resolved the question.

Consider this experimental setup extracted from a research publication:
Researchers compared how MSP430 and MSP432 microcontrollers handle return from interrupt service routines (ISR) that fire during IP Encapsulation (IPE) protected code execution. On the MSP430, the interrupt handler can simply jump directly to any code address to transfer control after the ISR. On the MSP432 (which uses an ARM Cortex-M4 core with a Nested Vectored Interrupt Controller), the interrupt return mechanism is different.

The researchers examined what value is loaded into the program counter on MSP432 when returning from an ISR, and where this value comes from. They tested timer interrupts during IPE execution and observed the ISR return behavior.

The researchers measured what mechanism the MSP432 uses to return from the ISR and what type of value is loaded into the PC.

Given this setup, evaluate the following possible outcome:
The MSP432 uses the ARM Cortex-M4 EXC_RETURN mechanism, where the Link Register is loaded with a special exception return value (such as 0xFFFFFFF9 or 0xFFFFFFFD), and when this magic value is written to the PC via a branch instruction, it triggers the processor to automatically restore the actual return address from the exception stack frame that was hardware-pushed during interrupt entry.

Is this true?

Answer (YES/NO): YES